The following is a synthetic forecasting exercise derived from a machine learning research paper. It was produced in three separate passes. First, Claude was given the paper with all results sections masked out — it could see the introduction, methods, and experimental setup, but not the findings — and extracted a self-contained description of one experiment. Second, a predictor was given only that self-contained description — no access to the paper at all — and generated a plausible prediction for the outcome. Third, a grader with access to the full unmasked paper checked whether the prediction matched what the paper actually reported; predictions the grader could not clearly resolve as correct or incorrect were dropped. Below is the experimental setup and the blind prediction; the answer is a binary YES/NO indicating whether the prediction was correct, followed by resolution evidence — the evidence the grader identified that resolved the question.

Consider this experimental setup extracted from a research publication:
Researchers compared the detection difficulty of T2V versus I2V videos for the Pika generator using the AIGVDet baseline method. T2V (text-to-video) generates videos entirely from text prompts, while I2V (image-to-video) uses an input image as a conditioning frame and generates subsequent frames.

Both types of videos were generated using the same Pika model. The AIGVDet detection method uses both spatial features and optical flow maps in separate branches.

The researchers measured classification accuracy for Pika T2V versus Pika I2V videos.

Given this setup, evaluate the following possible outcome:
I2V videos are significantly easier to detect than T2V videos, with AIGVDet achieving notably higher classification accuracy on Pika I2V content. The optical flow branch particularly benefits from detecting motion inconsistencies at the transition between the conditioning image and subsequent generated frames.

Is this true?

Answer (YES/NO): NO